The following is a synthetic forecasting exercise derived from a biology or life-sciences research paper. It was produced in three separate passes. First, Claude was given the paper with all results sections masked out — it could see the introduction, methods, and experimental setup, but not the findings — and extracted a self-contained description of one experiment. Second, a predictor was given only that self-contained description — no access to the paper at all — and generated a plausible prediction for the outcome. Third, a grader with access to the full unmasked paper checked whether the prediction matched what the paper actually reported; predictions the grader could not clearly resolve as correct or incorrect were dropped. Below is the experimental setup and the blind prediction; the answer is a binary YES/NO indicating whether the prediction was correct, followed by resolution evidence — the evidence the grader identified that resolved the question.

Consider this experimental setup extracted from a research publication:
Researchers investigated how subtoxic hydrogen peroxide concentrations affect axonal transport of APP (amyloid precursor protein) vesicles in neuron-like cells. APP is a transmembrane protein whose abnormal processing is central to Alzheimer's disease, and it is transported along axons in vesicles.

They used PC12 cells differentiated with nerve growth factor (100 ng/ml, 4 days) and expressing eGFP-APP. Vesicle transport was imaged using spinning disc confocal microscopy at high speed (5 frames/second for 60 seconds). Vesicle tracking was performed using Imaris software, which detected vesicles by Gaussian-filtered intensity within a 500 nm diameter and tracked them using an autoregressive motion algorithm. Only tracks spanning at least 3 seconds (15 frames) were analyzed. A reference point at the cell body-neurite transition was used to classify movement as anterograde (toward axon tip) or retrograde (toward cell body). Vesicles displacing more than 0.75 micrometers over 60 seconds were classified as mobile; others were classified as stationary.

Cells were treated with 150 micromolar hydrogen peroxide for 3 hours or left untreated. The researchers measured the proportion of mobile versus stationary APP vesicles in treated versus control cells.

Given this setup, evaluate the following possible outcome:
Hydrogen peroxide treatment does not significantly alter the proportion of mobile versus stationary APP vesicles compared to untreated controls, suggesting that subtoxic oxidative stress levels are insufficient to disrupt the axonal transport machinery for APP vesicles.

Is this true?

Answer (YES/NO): NO